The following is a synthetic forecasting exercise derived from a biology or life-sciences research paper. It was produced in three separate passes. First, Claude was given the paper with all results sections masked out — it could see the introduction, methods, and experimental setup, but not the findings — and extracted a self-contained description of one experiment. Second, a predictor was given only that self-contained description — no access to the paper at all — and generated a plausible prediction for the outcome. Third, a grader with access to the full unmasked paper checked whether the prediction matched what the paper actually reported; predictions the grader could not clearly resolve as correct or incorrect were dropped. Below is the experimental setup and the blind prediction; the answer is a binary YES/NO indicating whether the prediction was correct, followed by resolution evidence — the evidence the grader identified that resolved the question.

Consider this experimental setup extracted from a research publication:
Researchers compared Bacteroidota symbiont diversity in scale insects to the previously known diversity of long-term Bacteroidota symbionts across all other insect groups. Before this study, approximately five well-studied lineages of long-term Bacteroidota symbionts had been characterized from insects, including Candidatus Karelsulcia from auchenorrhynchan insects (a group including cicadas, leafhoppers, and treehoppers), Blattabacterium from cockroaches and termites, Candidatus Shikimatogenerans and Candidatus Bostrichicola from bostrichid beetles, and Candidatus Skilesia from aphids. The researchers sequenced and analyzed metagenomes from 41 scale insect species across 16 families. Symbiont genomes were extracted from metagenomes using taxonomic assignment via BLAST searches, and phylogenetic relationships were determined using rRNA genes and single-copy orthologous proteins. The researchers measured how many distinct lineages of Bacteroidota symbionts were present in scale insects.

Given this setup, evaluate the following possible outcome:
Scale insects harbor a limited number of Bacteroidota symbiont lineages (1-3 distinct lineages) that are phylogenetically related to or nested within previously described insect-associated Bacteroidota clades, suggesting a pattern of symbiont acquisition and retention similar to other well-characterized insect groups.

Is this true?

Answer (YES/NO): NO